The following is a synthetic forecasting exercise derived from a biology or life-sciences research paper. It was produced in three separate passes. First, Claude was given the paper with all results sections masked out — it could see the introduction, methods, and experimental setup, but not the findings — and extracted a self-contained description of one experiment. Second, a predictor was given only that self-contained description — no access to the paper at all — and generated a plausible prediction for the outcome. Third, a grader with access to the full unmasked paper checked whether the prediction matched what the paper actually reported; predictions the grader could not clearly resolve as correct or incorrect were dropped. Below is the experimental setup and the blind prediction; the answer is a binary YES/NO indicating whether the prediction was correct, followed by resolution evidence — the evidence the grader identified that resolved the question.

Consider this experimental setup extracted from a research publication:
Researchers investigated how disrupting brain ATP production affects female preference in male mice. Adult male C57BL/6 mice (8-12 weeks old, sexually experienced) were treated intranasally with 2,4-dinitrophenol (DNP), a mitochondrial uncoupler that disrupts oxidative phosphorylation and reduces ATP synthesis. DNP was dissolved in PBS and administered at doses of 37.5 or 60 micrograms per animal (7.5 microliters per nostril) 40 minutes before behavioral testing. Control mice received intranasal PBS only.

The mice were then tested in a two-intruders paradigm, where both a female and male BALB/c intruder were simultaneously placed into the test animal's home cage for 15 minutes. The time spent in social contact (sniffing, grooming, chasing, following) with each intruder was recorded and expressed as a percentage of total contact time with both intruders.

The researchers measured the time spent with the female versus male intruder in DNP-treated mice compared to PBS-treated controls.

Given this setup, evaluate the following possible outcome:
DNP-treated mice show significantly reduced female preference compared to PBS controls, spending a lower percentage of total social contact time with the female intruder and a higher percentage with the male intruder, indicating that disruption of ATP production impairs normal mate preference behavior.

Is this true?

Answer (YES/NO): YES